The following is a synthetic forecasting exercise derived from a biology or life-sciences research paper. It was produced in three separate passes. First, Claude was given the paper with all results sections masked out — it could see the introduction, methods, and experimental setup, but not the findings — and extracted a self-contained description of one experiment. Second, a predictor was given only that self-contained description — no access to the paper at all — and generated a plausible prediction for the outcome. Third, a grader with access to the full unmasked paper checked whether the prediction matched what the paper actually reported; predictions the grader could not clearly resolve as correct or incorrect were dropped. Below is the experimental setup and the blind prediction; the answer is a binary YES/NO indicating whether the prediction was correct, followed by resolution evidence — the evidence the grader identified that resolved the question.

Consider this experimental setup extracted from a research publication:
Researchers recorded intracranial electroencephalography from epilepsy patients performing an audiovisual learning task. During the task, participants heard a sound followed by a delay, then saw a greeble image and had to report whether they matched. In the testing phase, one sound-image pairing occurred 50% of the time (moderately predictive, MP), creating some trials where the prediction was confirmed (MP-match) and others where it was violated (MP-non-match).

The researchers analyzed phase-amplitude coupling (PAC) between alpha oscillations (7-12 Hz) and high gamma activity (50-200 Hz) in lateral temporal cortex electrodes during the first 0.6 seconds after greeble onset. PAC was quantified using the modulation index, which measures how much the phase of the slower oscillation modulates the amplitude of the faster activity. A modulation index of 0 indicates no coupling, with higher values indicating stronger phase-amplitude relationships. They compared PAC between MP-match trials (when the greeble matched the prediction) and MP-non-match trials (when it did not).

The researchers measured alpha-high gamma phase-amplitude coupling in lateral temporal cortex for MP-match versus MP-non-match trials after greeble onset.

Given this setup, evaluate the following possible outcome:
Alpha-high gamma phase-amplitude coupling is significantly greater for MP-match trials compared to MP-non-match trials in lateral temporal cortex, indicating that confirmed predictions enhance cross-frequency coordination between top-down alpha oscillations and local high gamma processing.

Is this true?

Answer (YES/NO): NO